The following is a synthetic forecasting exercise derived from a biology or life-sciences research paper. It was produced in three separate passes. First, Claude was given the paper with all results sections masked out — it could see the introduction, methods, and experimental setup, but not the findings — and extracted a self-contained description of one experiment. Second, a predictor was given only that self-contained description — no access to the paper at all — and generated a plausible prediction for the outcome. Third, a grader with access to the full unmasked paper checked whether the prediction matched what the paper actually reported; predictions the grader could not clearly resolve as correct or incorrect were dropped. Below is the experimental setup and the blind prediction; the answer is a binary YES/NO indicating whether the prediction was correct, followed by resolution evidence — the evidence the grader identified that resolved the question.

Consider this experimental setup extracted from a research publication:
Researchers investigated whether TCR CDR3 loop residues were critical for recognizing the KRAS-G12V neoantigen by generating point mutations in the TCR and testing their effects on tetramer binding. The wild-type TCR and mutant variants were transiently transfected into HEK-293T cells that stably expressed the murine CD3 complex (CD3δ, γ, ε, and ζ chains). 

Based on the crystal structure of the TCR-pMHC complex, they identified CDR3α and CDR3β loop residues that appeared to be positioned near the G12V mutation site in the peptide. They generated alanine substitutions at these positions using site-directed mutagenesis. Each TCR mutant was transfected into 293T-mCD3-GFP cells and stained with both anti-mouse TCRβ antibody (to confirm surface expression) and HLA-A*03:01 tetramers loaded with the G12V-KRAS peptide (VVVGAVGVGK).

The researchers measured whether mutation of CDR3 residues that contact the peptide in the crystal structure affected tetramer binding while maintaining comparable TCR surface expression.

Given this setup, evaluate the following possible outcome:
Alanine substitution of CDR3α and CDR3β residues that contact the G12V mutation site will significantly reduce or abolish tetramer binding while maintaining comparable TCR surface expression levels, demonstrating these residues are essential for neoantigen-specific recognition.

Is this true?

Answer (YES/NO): YES